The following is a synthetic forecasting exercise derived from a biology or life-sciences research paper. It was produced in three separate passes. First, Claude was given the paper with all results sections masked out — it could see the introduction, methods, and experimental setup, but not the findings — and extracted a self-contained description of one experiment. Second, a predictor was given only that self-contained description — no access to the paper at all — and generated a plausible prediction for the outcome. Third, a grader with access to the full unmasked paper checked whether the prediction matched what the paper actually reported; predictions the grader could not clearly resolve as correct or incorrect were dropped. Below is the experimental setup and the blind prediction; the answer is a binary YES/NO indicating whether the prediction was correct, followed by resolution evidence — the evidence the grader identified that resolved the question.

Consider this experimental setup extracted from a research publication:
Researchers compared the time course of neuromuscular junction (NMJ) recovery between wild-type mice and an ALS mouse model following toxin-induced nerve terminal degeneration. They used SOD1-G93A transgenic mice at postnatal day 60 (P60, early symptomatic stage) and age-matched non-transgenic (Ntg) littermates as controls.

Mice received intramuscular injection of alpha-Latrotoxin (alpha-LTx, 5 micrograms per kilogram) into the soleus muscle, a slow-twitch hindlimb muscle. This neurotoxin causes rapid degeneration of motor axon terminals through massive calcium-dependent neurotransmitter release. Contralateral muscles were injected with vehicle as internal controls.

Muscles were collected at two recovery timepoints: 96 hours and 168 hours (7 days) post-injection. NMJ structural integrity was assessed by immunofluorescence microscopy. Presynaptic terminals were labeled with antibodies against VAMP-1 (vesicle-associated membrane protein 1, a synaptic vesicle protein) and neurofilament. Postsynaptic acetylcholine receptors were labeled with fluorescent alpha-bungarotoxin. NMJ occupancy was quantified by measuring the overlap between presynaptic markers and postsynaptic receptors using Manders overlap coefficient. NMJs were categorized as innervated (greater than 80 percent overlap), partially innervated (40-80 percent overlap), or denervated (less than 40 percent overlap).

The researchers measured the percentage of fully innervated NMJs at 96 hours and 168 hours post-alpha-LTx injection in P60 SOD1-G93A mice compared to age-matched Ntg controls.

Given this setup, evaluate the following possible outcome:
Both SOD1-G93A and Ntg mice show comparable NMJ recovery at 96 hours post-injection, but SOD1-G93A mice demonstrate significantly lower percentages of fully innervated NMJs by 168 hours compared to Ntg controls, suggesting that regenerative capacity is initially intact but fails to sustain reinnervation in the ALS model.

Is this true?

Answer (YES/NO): NO